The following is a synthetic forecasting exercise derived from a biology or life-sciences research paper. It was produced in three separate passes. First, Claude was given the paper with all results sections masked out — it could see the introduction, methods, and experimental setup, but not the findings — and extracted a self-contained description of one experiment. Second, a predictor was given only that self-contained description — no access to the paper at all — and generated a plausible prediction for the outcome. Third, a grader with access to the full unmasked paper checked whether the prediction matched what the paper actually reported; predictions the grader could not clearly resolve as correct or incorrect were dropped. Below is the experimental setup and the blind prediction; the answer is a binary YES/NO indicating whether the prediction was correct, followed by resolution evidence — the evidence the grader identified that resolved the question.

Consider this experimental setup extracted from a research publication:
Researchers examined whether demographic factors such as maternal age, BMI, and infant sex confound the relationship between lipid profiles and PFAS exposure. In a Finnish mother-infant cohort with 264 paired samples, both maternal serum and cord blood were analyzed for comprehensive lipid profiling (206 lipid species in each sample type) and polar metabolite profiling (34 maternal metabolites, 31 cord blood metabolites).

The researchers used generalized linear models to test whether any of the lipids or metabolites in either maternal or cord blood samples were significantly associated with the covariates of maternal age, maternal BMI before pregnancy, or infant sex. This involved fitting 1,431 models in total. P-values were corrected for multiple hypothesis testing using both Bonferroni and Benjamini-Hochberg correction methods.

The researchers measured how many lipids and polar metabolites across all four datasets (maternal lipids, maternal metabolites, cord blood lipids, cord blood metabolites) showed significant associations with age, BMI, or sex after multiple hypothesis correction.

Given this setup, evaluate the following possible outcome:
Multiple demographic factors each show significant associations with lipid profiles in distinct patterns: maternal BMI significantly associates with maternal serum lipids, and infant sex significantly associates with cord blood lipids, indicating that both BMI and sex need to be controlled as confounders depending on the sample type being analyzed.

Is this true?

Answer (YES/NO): NO